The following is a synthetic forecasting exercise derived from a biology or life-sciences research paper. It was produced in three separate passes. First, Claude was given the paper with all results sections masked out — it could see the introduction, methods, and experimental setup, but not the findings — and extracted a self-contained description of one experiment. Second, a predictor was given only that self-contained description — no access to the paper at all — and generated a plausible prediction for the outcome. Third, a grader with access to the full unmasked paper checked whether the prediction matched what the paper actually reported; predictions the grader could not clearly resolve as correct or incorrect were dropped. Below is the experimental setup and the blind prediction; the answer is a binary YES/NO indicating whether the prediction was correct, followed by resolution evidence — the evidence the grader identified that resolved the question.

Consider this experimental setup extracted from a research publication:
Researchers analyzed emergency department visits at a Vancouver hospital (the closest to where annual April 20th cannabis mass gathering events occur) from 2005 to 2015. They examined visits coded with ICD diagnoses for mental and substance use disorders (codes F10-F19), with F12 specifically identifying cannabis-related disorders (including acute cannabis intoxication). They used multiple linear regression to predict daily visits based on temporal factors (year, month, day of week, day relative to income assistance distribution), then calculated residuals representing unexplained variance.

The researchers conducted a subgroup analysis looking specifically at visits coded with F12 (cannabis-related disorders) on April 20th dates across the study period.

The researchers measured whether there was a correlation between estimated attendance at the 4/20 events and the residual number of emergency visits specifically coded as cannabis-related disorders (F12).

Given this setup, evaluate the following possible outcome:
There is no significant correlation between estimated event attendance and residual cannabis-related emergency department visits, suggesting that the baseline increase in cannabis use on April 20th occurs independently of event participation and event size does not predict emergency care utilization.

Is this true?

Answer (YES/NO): NO